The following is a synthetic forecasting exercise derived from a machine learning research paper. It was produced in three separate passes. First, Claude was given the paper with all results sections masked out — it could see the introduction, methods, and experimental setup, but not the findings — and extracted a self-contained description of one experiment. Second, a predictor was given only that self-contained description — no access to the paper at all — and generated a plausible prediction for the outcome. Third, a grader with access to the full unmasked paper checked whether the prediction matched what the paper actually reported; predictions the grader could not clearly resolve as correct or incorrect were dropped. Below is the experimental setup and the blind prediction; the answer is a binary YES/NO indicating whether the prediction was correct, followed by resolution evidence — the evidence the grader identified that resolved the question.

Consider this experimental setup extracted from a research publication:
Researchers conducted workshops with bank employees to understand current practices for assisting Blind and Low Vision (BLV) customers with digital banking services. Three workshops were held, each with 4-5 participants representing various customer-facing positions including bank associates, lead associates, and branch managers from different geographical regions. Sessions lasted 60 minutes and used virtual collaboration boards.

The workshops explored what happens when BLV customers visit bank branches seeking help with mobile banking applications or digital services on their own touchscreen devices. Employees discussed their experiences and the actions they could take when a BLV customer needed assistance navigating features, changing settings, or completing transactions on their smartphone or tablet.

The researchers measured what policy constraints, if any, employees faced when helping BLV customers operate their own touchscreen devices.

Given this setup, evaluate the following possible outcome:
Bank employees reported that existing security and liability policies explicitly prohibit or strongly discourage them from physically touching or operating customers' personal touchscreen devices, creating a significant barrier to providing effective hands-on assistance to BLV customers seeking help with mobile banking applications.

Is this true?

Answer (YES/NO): YES